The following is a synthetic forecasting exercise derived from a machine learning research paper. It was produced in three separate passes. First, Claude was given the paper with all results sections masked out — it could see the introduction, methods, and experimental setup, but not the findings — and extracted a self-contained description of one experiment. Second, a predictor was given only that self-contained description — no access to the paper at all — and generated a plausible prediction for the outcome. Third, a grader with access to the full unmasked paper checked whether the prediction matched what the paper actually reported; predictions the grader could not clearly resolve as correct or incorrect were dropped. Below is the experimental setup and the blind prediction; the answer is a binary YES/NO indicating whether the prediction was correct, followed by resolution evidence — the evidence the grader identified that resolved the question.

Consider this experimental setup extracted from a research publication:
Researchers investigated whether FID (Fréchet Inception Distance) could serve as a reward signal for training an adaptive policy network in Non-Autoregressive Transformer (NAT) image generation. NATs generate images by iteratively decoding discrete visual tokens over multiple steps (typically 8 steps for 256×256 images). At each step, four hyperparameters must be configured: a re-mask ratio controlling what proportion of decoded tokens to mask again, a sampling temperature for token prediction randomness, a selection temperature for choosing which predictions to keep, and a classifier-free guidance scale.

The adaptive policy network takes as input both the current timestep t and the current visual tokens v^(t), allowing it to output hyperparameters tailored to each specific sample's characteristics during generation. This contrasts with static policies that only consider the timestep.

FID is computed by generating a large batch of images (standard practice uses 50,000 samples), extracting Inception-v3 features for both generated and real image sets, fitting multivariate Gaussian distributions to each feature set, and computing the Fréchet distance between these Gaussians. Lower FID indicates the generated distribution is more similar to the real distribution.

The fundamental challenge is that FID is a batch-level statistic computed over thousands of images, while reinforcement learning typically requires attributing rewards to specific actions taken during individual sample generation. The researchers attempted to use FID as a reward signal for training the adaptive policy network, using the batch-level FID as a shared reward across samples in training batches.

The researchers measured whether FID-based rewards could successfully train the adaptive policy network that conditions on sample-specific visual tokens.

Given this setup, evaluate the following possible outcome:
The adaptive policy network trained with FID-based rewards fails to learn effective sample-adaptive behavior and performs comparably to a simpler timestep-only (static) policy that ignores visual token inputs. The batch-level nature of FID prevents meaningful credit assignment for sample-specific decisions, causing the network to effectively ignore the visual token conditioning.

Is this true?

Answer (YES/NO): NO